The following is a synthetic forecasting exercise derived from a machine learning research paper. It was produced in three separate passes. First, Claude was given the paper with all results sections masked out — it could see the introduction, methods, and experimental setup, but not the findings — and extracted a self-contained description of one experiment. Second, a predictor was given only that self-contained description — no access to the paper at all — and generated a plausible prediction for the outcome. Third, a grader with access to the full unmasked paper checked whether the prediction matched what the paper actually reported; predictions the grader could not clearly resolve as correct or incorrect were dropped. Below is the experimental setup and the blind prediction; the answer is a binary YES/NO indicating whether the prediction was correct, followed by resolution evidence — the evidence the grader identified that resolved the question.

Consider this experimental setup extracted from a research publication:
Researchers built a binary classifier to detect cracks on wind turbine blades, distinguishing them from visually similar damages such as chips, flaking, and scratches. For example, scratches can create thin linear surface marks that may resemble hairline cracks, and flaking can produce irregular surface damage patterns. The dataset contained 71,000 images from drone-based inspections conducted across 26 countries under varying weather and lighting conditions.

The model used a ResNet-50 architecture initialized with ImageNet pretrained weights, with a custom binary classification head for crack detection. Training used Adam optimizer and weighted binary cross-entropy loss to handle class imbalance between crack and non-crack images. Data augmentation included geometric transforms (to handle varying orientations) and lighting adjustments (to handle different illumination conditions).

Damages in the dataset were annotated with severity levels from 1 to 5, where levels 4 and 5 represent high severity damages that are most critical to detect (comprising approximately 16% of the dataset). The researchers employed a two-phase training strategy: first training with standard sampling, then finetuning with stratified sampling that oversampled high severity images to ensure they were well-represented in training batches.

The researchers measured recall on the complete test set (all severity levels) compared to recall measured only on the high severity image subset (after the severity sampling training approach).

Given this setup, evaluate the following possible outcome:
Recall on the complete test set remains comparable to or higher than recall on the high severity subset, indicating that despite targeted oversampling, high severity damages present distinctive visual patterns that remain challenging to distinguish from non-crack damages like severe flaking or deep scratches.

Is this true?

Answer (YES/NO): NO